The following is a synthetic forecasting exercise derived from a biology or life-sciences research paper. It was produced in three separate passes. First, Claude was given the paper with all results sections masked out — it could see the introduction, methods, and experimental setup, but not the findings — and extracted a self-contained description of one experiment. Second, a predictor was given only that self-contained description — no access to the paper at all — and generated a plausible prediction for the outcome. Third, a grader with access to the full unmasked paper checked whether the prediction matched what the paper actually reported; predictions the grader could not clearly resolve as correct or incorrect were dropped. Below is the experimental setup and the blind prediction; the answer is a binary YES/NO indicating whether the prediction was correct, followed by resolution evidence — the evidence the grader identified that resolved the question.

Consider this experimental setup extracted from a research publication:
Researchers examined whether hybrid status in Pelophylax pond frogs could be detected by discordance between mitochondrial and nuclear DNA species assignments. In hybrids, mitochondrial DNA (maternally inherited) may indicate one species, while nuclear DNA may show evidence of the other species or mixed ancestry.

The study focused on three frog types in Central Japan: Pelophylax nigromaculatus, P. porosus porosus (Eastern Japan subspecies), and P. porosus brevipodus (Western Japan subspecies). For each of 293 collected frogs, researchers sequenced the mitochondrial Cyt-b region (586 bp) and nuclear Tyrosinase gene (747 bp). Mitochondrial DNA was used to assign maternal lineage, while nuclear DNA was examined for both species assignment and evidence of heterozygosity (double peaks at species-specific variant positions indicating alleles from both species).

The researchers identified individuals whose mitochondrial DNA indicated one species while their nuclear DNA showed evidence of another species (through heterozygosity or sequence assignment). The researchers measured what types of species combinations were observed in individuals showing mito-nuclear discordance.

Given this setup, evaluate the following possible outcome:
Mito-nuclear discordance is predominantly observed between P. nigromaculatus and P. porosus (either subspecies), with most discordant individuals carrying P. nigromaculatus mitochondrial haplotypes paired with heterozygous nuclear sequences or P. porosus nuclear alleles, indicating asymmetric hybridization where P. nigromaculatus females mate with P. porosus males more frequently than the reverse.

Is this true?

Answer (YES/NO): NO